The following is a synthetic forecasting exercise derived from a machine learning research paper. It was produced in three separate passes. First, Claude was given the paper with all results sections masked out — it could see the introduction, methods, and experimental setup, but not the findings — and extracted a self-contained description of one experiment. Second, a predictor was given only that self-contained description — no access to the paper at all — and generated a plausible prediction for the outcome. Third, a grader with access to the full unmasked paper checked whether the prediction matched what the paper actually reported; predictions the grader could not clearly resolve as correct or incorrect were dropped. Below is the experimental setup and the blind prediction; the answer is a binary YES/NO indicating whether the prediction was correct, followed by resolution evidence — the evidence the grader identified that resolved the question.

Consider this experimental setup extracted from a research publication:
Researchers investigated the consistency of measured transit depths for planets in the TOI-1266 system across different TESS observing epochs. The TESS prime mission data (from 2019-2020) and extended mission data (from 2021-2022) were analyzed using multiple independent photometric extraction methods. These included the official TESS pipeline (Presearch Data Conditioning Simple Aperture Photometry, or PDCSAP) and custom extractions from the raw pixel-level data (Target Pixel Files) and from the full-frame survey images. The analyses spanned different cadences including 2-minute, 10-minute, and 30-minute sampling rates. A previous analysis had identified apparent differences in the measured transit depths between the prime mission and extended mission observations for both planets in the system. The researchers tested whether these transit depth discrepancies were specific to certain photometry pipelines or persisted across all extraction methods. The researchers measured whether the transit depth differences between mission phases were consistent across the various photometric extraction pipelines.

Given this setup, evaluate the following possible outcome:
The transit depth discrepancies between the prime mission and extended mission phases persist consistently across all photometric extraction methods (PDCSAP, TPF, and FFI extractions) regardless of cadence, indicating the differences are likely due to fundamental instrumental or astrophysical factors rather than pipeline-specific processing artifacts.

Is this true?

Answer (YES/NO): YES